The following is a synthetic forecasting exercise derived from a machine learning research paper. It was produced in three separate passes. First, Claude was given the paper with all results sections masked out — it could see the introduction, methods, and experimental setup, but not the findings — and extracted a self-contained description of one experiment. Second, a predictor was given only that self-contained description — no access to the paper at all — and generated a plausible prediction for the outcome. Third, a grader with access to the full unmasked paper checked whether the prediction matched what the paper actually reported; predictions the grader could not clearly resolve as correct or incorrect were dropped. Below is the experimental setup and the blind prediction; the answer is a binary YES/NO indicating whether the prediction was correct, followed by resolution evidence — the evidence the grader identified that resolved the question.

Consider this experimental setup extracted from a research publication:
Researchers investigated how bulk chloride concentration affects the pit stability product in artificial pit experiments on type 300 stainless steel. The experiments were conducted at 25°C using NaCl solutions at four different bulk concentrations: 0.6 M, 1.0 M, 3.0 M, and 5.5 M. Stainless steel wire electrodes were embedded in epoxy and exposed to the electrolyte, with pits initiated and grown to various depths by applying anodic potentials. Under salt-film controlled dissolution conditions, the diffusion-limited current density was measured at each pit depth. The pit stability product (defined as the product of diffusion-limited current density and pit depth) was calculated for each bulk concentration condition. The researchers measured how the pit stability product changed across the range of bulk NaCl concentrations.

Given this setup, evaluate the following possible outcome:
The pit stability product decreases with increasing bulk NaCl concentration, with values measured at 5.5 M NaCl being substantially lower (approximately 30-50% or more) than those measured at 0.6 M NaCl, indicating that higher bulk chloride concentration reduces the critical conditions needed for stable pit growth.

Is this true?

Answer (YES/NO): YES